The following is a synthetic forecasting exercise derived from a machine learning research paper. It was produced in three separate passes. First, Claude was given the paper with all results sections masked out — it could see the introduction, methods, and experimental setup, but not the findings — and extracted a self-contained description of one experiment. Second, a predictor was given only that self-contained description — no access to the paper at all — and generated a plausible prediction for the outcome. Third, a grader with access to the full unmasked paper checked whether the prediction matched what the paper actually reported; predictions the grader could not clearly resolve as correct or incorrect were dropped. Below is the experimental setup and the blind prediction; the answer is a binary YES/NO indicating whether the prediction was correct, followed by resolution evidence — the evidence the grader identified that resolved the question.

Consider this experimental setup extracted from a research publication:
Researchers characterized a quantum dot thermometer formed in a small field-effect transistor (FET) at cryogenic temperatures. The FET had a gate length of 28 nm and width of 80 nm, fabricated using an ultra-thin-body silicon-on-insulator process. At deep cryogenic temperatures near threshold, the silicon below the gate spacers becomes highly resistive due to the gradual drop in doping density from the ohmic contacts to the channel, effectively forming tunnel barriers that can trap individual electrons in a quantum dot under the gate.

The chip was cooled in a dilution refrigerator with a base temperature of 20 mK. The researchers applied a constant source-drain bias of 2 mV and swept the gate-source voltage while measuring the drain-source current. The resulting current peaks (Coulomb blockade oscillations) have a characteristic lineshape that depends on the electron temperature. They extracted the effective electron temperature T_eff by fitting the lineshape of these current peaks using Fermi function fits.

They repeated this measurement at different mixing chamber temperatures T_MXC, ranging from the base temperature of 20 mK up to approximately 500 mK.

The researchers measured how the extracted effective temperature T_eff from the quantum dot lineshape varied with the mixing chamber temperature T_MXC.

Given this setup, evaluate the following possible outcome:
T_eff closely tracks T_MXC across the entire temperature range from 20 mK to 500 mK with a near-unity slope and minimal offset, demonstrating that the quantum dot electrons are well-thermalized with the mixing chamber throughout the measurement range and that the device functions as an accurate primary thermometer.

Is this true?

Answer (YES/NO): NO